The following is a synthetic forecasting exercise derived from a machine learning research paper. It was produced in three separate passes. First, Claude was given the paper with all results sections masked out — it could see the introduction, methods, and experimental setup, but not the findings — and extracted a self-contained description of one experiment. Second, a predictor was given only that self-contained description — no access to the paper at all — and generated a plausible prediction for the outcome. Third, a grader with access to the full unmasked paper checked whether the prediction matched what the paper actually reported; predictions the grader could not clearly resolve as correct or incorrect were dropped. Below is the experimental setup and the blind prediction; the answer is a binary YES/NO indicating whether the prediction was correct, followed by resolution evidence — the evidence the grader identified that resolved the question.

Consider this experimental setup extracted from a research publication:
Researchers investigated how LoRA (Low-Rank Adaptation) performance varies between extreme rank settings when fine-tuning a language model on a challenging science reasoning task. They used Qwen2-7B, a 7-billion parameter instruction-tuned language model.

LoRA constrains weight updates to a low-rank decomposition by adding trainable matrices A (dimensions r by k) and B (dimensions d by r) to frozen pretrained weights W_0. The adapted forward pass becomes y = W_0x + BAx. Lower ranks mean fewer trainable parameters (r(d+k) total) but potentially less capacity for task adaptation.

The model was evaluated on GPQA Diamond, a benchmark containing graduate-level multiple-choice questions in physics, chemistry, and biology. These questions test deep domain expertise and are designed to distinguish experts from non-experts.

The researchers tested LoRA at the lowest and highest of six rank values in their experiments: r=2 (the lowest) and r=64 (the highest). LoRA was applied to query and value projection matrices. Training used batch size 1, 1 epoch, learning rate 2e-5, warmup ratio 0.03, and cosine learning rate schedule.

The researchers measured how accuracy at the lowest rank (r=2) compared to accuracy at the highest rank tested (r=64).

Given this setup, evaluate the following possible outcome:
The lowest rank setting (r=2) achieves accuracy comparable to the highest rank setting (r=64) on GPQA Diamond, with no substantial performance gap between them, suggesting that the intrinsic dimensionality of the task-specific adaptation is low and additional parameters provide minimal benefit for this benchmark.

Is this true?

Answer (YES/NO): NO